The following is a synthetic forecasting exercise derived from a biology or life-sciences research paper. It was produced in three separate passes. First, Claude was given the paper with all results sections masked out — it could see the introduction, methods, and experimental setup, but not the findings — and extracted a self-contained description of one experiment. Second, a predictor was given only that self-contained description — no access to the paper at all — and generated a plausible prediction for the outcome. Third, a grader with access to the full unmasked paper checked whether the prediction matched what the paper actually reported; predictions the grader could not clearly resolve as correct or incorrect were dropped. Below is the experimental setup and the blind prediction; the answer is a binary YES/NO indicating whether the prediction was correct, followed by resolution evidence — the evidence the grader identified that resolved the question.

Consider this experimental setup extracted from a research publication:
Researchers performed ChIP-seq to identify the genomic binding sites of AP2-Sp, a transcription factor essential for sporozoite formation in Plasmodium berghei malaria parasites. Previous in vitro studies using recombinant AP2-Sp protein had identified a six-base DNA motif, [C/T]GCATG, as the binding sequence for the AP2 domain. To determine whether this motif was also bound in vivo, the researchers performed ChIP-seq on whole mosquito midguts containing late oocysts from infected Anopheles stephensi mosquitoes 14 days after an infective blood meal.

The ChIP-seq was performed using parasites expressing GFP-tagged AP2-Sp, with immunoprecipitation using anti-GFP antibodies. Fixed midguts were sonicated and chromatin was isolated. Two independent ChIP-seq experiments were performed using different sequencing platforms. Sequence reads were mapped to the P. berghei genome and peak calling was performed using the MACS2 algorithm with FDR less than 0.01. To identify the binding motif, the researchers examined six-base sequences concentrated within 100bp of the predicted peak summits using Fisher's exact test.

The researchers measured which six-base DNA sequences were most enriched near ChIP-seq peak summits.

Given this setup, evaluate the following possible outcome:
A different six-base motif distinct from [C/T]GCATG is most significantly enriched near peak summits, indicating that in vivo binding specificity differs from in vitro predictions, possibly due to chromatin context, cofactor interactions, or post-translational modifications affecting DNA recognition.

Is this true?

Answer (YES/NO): NO